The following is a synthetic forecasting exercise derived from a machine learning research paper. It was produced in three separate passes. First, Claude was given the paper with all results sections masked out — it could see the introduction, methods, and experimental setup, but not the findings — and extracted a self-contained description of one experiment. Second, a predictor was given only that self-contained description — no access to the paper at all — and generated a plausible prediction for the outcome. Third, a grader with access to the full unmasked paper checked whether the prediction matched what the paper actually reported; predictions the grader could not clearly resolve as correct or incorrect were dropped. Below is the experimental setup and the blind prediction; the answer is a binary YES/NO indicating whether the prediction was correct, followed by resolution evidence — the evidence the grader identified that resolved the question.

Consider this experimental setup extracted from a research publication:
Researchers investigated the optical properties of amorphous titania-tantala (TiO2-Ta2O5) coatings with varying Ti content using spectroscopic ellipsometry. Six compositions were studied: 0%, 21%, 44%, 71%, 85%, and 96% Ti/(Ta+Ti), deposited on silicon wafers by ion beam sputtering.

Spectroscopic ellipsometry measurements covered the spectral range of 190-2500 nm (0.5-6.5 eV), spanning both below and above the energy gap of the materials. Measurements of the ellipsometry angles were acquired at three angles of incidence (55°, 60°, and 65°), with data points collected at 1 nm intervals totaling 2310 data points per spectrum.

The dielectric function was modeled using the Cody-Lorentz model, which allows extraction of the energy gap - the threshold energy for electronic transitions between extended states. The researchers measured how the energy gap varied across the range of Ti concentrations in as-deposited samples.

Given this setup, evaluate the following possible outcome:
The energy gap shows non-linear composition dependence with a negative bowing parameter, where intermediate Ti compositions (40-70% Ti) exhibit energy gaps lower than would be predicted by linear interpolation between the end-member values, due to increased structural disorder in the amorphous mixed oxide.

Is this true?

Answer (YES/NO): NO